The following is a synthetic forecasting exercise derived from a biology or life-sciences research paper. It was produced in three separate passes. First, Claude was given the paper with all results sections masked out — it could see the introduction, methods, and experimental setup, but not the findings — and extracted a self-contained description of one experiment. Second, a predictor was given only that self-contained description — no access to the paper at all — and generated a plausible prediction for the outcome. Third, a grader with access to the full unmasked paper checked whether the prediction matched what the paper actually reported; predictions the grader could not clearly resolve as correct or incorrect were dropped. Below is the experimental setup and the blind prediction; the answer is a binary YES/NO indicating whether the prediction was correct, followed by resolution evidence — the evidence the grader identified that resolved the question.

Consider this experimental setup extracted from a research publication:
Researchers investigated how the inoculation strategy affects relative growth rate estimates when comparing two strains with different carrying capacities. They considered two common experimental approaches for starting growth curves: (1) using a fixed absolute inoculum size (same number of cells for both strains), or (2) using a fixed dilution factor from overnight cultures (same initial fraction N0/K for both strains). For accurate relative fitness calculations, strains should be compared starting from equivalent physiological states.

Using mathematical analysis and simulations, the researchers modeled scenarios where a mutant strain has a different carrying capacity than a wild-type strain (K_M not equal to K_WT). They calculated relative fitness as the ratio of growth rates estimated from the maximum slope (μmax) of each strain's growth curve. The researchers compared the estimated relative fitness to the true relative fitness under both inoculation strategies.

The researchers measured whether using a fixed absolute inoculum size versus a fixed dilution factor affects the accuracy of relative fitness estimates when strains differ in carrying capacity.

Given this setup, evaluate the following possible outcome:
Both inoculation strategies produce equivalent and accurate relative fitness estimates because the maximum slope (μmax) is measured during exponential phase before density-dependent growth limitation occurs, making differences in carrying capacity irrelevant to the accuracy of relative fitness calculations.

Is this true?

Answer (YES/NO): NO